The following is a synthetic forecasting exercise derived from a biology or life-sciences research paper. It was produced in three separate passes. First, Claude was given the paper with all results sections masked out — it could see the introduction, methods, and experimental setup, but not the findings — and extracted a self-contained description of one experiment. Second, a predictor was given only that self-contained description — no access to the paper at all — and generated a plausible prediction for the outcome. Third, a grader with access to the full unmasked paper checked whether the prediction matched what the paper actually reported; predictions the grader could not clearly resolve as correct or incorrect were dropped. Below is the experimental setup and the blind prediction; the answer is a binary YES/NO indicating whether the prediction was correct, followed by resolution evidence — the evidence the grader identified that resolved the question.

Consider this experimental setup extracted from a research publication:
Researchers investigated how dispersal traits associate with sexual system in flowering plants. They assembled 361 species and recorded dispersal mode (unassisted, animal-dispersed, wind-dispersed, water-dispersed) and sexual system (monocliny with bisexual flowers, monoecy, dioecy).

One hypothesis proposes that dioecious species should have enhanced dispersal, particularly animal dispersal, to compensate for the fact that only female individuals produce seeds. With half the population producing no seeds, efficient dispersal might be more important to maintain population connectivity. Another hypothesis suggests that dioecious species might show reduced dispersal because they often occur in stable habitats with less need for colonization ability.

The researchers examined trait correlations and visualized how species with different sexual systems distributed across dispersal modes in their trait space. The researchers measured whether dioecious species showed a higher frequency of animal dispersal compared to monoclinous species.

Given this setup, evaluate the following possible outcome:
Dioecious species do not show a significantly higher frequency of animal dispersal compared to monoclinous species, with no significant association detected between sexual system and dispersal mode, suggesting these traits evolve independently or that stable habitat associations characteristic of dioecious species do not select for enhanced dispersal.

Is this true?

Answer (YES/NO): NO